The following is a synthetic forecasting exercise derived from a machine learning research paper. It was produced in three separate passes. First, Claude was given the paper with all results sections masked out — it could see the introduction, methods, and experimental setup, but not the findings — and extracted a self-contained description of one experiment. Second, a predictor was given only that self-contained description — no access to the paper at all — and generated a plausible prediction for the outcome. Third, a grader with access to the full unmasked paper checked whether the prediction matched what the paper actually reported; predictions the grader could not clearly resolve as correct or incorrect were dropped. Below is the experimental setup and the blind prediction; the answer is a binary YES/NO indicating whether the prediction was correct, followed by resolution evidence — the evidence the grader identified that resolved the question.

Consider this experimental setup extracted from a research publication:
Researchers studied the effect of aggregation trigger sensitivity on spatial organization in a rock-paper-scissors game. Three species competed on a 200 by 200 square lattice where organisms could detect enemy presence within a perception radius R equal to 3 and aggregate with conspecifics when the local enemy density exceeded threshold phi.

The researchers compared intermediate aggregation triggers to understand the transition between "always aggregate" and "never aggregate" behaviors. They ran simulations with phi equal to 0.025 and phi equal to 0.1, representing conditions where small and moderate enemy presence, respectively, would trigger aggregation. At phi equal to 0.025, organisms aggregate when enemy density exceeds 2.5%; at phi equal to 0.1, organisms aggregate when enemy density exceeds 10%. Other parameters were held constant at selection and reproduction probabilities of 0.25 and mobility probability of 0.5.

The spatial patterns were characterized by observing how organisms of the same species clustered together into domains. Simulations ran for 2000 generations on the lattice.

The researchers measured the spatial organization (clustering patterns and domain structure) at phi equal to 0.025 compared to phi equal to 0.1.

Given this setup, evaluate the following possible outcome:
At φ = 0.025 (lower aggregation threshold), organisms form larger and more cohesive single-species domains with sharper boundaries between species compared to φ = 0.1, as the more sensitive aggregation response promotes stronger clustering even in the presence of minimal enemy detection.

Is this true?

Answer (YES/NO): NO